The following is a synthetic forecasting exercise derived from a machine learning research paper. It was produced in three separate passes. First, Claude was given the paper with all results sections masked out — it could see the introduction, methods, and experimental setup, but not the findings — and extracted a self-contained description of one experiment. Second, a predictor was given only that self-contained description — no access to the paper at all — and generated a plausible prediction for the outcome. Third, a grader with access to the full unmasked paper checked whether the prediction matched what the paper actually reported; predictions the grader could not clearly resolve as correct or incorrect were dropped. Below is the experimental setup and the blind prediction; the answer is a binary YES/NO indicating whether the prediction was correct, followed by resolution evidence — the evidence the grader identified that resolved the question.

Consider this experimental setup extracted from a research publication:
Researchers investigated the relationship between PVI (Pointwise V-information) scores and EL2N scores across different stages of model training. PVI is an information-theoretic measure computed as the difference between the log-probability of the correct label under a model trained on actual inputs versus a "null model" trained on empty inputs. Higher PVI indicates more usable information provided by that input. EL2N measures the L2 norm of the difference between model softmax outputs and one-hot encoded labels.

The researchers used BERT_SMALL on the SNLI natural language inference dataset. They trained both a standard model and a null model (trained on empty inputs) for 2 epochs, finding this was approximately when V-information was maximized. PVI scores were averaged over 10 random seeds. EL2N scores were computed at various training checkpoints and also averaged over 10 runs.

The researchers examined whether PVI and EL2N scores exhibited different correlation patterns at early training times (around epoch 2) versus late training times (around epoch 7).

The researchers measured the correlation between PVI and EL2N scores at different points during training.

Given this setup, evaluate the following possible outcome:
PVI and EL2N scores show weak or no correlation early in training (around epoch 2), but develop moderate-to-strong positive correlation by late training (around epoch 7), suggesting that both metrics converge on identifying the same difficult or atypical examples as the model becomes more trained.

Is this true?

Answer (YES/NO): YES